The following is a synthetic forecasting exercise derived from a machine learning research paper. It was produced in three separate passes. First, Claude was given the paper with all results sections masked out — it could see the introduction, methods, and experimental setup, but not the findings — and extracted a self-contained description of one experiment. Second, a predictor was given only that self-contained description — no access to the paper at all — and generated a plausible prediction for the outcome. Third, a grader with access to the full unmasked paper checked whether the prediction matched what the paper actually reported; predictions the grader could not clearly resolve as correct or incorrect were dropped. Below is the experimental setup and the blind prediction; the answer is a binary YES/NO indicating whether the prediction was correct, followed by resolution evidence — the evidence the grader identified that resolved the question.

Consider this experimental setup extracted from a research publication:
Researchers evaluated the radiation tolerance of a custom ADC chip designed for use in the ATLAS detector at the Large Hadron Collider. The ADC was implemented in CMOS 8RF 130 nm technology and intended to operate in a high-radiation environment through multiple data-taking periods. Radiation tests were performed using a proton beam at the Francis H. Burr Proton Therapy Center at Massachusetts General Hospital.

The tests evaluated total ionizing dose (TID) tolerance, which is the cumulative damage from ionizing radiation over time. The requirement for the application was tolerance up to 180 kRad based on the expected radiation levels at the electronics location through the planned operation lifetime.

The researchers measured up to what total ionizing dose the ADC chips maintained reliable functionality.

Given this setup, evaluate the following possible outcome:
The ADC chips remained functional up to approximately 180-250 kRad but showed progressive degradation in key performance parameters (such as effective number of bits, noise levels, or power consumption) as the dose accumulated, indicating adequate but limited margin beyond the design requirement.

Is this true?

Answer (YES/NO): NO